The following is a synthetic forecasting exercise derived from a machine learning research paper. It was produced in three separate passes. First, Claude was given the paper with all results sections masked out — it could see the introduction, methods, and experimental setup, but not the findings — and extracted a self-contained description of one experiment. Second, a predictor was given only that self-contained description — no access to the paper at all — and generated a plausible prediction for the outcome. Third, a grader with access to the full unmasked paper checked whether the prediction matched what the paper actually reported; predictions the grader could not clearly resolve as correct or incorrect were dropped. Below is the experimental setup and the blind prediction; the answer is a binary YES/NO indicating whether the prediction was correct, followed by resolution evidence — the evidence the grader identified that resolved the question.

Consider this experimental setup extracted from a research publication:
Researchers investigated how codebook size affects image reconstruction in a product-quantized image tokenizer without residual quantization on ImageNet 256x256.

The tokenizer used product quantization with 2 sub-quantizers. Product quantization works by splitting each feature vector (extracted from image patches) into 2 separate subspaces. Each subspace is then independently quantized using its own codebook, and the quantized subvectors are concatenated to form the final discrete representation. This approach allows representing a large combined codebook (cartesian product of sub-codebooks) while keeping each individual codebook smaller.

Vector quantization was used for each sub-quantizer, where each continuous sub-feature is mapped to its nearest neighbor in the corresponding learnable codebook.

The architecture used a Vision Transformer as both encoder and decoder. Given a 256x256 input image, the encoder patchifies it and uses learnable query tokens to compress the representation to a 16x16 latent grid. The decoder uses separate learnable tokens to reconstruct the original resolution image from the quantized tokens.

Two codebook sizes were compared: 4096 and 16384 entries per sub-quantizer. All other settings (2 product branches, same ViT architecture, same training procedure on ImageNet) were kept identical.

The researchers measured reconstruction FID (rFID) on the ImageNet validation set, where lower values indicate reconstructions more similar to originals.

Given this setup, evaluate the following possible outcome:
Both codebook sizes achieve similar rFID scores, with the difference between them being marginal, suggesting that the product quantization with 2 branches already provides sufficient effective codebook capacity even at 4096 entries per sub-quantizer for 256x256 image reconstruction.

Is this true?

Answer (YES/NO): NO